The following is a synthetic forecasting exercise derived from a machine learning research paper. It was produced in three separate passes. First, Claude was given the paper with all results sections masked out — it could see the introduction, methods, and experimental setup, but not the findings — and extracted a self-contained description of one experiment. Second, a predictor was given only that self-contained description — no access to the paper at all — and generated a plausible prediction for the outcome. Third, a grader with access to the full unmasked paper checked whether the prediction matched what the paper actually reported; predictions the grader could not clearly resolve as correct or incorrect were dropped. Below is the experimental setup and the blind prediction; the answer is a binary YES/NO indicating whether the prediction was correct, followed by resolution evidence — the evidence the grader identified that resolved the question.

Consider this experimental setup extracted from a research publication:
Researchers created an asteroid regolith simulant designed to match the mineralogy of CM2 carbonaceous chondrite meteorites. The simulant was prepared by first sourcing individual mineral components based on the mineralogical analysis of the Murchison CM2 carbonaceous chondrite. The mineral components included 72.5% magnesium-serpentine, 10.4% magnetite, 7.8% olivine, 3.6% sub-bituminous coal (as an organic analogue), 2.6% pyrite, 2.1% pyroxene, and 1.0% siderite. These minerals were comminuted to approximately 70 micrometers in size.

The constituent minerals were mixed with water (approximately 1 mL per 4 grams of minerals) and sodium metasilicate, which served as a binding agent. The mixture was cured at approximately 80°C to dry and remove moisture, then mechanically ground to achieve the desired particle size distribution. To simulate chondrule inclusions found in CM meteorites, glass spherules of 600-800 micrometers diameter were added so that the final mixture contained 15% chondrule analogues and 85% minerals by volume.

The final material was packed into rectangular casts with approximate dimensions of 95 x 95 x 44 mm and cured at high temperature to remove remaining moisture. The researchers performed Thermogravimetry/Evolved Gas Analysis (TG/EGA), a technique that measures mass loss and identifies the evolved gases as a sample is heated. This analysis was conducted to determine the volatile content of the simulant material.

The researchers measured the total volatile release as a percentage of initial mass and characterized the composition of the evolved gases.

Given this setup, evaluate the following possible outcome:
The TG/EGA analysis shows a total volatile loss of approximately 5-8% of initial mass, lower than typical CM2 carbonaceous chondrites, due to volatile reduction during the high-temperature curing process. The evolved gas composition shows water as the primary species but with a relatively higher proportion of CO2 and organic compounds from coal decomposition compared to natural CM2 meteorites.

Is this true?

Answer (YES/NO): NO